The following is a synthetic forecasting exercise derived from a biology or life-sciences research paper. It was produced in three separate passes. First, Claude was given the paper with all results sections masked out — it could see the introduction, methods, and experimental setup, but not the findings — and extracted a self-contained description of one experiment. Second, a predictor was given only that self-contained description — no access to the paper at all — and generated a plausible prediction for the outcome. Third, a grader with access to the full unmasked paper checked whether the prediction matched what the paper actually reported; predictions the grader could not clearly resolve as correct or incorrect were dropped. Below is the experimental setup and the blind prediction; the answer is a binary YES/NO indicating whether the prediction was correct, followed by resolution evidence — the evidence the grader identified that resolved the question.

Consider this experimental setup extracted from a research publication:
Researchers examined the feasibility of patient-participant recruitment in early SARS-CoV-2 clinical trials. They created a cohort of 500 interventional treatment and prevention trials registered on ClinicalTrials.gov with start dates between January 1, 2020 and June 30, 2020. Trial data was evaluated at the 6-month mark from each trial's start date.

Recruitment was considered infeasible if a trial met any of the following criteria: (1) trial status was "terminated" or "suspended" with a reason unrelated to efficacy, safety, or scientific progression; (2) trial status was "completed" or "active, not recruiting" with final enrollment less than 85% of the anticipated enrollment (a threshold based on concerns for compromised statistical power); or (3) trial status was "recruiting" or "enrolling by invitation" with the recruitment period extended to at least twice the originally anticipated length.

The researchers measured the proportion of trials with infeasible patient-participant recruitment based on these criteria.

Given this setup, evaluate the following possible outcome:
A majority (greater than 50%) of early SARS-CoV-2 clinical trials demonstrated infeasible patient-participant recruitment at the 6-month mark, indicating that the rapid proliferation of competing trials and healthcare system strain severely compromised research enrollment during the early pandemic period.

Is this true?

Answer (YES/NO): NO